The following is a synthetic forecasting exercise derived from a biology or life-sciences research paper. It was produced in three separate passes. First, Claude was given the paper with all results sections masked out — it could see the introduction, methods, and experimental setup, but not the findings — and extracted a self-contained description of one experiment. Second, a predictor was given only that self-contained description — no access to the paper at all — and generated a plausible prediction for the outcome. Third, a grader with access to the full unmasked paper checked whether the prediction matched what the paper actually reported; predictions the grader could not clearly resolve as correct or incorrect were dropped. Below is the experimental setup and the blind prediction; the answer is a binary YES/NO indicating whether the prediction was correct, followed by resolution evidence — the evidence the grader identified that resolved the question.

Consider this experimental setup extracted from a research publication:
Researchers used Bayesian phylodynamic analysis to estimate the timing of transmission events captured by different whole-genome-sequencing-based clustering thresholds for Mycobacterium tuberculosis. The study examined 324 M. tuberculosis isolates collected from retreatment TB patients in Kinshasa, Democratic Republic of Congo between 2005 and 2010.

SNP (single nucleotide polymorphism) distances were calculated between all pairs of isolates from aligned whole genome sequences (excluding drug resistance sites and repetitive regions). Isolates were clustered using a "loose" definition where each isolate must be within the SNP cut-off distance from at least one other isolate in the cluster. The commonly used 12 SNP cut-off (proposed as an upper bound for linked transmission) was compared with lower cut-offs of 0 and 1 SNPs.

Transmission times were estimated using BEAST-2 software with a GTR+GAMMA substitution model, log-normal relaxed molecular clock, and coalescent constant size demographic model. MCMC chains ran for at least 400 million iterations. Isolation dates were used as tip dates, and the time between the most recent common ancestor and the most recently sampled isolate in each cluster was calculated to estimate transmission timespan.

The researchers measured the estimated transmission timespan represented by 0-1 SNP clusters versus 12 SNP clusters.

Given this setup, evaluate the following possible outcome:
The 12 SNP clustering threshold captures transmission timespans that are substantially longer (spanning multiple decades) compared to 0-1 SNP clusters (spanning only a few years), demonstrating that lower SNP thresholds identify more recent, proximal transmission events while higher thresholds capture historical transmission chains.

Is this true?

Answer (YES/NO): YES